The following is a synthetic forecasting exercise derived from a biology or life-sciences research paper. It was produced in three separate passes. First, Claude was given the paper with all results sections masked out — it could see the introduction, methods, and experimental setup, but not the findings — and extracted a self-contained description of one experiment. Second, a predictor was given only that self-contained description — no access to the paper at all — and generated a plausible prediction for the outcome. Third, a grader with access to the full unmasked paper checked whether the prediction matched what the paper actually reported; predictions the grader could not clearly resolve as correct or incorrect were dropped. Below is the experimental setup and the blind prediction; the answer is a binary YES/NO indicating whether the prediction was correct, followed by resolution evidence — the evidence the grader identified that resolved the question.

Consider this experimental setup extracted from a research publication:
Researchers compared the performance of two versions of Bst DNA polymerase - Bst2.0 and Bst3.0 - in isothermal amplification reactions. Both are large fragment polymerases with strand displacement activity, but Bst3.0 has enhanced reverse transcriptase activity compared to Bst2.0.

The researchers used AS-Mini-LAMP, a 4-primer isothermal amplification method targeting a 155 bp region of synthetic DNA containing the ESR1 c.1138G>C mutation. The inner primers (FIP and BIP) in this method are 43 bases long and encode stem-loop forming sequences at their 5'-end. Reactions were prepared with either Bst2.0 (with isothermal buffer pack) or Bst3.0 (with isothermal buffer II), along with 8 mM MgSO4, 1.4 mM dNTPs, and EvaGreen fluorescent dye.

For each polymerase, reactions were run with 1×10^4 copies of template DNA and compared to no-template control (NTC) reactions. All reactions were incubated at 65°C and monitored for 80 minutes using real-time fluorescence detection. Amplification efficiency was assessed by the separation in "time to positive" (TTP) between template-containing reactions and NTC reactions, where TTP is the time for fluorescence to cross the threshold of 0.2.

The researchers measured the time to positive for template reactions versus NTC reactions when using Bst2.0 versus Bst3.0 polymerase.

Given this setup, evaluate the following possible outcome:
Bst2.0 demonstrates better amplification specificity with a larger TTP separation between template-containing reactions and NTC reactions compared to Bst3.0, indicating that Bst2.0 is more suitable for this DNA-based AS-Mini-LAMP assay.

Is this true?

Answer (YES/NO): YES